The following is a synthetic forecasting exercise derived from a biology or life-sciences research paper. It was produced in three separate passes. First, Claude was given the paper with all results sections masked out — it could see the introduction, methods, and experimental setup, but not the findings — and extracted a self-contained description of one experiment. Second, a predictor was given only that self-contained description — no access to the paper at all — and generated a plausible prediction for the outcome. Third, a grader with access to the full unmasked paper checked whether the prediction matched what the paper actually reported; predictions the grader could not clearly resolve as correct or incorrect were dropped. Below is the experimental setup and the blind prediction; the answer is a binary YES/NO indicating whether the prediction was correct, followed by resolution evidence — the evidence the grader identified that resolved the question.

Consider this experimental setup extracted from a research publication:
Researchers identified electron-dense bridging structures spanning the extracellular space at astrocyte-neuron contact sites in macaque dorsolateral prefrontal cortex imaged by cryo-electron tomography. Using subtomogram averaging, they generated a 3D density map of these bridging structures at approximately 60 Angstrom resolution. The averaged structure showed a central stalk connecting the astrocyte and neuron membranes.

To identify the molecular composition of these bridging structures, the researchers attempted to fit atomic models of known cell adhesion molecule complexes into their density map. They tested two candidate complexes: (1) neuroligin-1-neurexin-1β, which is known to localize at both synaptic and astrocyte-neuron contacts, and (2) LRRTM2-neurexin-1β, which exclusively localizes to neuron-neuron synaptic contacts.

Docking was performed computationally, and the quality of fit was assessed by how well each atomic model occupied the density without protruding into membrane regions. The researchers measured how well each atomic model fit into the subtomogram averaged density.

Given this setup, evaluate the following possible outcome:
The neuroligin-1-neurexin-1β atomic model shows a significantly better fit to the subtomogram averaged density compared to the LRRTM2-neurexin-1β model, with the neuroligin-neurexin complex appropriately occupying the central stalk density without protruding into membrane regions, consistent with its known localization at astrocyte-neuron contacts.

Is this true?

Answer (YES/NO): YES